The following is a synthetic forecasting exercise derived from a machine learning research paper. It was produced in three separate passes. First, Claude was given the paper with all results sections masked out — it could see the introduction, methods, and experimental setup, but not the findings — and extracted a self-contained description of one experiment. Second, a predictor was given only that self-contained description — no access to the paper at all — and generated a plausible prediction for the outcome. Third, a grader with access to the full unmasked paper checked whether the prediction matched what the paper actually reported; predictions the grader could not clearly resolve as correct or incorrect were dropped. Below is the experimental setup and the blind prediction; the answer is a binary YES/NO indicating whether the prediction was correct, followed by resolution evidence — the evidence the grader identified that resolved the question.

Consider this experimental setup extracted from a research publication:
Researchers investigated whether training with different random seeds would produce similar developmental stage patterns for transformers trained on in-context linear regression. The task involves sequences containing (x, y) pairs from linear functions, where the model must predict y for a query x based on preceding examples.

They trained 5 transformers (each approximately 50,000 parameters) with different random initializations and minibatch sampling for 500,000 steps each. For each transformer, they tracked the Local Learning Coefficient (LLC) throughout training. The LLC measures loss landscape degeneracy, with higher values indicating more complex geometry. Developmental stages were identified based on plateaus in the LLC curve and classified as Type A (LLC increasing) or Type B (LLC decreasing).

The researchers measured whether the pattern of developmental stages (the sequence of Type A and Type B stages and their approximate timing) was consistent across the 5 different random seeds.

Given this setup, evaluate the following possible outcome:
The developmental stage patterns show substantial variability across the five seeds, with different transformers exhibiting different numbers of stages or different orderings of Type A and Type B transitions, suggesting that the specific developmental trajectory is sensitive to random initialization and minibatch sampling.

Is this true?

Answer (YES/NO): NO